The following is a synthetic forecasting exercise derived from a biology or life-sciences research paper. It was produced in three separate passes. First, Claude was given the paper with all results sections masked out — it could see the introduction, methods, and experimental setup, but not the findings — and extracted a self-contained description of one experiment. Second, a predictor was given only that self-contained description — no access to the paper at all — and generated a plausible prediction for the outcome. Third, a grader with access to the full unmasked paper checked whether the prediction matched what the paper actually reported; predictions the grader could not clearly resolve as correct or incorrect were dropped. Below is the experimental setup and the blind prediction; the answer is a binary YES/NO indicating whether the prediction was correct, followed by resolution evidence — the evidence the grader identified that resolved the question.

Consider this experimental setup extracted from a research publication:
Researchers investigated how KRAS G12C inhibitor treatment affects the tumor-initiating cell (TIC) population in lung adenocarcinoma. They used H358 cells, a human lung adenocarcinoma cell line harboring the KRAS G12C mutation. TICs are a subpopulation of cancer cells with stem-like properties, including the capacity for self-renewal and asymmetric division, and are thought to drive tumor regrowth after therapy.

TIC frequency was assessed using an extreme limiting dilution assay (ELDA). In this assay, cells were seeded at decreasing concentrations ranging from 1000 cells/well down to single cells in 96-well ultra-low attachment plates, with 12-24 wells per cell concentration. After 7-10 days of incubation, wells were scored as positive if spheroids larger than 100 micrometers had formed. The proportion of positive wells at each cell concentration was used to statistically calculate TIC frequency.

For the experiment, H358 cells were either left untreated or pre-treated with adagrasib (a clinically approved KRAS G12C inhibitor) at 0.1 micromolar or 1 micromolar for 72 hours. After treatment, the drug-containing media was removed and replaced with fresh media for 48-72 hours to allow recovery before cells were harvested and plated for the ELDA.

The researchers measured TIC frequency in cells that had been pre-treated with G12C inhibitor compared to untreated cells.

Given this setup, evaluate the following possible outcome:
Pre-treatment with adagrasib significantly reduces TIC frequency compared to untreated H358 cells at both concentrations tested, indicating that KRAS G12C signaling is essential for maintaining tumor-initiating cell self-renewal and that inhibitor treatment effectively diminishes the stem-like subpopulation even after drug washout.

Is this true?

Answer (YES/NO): NO